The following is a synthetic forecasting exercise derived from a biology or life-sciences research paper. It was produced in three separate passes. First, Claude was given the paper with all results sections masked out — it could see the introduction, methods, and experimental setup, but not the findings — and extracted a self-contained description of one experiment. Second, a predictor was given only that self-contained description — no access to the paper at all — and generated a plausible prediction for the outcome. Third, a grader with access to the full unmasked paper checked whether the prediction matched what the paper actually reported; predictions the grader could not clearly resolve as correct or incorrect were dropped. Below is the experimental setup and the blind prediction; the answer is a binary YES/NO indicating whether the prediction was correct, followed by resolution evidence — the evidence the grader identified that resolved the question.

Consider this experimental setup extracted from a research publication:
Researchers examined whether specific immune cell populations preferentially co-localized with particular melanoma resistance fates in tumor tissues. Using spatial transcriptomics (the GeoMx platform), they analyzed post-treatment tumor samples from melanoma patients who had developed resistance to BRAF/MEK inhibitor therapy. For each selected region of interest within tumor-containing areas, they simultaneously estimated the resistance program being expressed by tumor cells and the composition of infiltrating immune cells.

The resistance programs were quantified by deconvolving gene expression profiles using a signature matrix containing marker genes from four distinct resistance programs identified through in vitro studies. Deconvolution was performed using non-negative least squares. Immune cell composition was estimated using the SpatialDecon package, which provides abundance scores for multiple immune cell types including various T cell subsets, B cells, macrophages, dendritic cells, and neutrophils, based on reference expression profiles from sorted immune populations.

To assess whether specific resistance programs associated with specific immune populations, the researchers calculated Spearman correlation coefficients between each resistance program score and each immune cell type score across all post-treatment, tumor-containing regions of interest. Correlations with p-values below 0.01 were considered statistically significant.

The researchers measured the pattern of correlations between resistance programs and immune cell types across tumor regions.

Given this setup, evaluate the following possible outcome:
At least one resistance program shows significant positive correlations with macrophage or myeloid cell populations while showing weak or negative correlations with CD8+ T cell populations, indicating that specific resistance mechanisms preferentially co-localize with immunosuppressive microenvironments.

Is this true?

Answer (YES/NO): NO